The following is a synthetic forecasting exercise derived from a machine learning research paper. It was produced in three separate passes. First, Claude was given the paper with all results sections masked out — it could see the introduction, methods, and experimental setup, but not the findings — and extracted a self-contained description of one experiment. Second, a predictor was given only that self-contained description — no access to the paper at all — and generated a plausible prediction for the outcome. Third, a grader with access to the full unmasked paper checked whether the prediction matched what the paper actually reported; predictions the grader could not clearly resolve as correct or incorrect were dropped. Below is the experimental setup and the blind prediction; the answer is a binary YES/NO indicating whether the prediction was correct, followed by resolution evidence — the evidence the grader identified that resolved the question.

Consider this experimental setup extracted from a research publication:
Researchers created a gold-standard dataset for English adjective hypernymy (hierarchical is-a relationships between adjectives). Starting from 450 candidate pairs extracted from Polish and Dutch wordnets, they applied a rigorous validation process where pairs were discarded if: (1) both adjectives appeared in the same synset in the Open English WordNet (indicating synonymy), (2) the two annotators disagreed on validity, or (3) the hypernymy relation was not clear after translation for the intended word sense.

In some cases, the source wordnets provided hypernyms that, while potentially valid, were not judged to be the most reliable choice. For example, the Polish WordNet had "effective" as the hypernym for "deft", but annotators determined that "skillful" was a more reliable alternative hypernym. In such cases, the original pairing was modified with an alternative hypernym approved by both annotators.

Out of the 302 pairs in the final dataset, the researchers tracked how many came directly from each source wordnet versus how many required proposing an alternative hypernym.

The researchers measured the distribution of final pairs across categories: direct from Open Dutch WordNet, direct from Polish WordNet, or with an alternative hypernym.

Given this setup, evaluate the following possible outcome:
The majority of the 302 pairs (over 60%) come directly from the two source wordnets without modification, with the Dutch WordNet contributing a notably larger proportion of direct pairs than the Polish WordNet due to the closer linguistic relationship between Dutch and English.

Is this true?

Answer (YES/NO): NO